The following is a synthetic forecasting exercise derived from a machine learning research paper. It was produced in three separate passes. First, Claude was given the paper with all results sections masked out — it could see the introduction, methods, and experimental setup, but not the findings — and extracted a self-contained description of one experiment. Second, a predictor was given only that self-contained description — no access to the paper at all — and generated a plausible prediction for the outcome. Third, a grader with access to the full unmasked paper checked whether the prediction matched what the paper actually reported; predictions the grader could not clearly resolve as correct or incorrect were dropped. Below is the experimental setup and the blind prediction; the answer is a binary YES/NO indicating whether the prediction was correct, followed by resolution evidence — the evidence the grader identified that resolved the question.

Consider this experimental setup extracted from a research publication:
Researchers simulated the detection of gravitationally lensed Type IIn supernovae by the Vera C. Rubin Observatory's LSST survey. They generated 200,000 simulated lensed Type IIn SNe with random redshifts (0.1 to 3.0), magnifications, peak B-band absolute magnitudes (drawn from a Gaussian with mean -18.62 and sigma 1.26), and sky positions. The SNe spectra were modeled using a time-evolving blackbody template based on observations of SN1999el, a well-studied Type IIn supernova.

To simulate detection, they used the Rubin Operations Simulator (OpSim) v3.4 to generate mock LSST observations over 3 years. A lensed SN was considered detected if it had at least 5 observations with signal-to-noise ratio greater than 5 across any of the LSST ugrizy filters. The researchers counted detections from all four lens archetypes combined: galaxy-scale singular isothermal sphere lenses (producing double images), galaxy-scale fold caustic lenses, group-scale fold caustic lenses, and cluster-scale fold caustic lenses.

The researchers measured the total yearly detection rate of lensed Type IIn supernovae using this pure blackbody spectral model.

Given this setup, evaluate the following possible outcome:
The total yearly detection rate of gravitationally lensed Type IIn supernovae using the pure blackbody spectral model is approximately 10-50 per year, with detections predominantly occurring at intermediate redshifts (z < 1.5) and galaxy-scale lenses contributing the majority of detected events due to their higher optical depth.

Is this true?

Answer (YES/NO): NO